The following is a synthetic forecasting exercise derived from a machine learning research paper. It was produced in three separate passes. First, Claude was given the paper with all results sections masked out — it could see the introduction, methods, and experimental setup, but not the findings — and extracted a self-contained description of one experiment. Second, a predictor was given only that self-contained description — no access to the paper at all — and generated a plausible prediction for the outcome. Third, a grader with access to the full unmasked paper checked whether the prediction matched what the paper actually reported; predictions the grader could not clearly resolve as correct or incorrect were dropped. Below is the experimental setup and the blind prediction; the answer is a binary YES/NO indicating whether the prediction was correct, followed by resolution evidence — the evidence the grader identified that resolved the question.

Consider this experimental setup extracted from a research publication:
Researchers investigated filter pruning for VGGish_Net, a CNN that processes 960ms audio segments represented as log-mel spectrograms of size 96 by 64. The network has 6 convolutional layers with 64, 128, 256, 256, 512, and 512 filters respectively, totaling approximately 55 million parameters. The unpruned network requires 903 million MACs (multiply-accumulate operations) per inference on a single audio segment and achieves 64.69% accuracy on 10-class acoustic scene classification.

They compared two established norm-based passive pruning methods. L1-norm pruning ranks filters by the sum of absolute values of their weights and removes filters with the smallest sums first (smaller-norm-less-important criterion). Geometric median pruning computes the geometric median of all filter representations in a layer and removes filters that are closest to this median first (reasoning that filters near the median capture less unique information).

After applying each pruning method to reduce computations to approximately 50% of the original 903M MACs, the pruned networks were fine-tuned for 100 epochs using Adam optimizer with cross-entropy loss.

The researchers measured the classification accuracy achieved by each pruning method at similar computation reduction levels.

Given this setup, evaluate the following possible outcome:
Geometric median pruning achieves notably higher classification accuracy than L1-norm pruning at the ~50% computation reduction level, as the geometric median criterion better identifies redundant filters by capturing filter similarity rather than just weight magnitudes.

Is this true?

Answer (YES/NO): NO